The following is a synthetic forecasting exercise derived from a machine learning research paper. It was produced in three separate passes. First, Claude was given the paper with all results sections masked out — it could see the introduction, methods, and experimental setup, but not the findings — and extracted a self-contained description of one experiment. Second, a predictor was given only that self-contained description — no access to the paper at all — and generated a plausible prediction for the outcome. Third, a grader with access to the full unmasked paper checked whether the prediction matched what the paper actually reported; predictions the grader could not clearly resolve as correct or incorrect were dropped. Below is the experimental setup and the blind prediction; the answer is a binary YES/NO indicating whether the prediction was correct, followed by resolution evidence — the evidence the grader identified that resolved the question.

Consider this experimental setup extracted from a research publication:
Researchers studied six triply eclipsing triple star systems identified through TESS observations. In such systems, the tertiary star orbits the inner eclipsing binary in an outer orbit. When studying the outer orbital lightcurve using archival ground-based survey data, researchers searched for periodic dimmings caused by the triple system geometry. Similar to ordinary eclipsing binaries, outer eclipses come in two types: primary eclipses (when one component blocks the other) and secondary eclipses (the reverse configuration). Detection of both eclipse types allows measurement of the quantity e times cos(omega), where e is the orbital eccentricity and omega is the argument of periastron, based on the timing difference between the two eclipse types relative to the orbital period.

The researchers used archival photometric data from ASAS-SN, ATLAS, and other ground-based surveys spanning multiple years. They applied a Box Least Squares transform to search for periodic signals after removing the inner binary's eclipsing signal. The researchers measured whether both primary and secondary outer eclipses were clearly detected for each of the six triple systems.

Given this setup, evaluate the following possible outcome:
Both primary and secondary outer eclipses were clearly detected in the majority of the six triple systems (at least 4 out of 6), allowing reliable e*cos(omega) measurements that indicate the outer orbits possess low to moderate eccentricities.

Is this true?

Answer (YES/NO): YES